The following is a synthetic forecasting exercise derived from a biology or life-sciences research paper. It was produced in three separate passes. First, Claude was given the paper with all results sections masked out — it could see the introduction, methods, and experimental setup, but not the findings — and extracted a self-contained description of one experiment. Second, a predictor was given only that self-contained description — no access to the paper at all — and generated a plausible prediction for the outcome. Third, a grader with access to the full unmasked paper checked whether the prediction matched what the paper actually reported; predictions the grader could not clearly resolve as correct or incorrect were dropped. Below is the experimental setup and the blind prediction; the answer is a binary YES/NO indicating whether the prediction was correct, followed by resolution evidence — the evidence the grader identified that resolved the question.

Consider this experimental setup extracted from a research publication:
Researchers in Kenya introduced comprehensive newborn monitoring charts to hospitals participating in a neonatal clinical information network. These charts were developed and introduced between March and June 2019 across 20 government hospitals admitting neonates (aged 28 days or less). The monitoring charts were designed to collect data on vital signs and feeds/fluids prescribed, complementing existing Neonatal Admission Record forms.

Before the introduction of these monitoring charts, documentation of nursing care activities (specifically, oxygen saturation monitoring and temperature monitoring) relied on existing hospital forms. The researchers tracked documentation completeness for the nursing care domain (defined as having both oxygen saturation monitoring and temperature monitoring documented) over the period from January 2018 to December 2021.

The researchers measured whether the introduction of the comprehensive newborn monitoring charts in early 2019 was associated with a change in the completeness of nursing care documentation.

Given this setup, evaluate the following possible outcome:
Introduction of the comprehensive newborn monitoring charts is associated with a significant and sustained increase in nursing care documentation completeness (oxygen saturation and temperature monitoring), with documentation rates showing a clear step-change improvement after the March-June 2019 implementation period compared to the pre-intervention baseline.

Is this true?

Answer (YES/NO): NO